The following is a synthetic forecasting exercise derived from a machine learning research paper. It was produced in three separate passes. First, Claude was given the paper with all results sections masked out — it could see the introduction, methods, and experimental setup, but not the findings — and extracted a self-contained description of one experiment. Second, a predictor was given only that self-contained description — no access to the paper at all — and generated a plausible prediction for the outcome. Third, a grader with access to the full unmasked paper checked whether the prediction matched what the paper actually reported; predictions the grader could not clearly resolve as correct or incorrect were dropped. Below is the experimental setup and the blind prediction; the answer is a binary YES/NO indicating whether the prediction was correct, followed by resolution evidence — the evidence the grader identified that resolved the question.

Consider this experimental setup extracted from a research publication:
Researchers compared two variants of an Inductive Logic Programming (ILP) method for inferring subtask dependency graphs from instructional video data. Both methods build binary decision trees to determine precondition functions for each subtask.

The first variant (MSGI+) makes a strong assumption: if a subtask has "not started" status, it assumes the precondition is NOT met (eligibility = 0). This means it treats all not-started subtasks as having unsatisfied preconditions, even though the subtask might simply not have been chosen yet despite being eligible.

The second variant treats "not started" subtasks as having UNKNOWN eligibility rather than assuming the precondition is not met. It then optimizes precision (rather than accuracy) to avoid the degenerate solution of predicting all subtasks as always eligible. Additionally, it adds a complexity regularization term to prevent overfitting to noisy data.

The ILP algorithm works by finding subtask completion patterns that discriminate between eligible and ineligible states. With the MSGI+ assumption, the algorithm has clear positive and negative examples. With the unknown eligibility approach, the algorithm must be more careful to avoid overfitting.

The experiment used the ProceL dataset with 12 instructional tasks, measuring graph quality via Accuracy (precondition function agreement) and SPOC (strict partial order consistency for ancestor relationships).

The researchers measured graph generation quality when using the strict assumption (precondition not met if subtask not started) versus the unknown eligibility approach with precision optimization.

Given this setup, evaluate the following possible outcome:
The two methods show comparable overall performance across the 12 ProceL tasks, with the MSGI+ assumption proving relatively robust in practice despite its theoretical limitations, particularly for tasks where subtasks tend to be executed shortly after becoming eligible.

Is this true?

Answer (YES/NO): NO